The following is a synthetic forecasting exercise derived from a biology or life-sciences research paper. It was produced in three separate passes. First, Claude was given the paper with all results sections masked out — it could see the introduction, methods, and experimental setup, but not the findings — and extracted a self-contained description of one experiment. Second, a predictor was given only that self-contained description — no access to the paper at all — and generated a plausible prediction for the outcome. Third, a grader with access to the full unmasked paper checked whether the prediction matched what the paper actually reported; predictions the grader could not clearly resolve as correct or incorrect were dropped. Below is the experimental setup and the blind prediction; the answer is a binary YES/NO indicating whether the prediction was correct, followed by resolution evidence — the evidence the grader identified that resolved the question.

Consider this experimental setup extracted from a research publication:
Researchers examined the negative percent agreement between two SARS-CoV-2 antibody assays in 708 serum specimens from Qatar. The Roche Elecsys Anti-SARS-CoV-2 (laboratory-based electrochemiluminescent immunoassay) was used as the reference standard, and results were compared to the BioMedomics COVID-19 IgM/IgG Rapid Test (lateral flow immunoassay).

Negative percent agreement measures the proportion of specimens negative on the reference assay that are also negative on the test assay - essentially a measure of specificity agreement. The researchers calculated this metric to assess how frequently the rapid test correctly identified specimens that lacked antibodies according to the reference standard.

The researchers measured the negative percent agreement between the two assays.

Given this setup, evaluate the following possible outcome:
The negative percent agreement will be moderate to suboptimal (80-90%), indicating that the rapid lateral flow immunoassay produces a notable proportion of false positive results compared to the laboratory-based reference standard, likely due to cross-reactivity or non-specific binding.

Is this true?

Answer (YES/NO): NO